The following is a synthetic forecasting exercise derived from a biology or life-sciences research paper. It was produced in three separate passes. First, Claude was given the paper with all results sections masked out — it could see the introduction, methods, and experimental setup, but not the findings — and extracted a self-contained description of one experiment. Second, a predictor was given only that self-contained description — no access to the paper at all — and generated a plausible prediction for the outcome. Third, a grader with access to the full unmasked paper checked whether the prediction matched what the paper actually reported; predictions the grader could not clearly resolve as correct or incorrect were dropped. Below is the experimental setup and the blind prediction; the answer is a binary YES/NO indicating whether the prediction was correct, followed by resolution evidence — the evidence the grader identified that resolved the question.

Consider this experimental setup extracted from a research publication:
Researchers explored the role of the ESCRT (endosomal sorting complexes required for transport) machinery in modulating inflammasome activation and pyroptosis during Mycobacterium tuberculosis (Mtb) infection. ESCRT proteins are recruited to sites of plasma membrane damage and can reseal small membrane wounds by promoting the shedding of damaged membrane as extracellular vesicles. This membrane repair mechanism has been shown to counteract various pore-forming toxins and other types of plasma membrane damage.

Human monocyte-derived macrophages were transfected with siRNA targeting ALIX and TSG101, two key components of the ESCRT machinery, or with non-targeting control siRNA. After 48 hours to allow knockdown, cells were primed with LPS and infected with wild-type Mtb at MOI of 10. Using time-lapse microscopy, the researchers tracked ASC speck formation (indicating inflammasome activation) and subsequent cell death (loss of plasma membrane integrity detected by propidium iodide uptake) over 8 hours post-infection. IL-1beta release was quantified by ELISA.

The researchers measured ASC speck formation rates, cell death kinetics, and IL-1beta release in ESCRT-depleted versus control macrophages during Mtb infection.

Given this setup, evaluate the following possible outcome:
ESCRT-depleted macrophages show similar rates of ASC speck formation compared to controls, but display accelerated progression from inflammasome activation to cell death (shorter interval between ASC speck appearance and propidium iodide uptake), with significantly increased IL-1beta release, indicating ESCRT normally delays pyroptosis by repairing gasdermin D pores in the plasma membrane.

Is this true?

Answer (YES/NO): NO